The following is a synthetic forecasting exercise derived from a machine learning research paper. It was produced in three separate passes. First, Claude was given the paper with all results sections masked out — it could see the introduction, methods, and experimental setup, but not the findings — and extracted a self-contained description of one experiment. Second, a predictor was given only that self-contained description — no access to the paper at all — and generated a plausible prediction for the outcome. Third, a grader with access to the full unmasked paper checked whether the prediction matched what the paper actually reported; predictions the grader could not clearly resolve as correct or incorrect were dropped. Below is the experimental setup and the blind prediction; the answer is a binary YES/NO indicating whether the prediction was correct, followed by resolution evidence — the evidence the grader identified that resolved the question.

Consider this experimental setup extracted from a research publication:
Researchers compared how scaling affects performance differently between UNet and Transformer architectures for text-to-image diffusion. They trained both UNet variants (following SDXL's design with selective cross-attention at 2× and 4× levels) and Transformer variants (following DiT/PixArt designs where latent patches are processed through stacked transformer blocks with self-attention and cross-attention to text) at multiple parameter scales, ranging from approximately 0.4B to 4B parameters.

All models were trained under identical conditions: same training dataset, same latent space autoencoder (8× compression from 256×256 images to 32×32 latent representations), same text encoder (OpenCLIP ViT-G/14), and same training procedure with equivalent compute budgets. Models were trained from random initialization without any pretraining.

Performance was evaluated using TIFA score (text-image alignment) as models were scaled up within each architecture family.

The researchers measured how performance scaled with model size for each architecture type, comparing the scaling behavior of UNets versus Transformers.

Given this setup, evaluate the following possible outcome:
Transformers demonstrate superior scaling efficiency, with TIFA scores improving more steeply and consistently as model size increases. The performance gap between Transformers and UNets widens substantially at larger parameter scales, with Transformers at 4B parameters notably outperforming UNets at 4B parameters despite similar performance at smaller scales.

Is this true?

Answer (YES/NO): NO